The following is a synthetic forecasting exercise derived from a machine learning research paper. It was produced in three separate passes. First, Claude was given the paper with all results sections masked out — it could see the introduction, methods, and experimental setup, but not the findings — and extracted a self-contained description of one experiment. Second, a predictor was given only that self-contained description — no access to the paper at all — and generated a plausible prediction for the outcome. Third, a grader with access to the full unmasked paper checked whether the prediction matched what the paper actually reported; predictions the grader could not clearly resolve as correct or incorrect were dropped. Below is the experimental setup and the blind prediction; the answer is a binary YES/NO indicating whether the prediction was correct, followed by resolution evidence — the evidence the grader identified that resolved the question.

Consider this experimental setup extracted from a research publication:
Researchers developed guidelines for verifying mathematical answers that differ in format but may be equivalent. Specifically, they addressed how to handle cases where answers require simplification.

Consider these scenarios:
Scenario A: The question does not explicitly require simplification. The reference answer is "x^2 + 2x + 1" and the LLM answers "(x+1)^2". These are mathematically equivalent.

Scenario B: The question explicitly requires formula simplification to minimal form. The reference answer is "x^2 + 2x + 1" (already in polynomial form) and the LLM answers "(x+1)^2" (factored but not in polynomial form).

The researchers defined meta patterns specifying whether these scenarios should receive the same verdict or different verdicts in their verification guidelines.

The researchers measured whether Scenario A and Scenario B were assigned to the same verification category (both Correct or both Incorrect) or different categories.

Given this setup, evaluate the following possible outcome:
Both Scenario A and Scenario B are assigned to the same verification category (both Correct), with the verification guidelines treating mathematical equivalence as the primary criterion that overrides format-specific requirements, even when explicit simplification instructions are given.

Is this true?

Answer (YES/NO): NO